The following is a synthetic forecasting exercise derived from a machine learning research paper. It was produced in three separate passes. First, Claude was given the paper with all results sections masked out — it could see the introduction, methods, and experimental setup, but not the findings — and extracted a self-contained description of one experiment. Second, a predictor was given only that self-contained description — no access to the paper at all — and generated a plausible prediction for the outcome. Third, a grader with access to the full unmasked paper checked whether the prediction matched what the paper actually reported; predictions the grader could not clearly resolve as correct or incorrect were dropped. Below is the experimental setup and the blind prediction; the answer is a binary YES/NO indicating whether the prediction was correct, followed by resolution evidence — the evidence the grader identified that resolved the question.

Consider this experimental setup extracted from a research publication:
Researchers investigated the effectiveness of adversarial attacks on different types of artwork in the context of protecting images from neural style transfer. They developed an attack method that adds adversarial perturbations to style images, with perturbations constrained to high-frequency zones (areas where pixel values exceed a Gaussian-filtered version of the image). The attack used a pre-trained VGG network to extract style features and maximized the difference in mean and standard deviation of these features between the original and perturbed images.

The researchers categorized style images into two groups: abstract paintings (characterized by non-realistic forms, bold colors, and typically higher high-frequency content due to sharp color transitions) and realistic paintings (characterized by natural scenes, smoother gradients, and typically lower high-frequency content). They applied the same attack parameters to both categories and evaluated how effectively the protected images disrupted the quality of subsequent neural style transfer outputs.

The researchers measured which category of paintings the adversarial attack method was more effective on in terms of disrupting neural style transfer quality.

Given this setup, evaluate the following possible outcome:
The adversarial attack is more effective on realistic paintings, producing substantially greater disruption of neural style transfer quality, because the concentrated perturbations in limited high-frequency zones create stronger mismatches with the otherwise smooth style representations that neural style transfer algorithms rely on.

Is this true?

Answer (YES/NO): NO